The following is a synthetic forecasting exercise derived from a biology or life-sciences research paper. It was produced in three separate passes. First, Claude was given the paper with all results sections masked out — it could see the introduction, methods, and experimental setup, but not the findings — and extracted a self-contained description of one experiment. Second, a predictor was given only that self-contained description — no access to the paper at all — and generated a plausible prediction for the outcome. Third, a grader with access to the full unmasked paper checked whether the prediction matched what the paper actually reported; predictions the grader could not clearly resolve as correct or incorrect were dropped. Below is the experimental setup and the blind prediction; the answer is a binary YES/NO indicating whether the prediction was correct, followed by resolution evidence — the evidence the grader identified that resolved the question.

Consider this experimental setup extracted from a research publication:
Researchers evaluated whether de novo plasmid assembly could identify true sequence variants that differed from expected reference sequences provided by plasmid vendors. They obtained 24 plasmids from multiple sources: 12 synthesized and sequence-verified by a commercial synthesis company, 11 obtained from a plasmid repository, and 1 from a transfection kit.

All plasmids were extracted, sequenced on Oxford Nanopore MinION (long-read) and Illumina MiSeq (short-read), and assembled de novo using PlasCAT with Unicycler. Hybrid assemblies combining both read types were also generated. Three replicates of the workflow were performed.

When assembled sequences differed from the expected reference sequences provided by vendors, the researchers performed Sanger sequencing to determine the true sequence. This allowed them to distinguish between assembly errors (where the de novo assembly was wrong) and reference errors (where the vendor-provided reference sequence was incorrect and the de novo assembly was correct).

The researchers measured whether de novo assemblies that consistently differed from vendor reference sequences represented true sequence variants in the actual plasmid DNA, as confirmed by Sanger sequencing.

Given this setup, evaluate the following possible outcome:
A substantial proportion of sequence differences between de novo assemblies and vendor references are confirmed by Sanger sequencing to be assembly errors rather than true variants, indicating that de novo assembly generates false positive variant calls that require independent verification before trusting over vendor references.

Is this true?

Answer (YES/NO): NO